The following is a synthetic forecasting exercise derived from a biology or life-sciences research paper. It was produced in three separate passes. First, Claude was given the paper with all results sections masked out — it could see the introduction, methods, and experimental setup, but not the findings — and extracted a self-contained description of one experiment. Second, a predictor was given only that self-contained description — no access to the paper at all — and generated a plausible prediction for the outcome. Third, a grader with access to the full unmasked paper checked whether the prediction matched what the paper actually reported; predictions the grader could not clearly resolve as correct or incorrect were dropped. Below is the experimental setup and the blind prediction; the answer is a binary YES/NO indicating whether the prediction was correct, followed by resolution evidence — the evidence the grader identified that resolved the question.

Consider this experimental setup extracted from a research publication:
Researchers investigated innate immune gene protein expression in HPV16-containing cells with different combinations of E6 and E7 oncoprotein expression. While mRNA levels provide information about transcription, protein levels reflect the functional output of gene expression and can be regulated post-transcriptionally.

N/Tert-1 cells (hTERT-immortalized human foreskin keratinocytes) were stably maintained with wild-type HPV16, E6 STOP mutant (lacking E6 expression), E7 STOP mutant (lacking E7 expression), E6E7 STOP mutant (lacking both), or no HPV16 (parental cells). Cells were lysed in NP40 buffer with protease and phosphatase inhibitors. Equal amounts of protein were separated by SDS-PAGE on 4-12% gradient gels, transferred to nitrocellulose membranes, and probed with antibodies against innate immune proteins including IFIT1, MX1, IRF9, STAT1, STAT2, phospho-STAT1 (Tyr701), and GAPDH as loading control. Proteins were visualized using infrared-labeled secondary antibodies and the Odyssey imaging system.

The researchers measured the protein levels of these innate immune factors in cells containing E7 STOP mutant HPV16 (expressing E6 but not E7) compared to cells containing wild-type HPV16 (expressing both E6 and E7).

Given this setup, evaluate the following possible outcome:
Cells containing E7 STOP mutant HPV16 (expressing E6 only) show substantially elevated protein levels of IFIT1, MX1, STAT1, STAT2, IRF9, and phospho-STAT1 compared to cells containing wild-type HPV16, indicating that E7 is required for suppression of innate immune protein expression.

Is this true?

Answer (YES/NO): NO